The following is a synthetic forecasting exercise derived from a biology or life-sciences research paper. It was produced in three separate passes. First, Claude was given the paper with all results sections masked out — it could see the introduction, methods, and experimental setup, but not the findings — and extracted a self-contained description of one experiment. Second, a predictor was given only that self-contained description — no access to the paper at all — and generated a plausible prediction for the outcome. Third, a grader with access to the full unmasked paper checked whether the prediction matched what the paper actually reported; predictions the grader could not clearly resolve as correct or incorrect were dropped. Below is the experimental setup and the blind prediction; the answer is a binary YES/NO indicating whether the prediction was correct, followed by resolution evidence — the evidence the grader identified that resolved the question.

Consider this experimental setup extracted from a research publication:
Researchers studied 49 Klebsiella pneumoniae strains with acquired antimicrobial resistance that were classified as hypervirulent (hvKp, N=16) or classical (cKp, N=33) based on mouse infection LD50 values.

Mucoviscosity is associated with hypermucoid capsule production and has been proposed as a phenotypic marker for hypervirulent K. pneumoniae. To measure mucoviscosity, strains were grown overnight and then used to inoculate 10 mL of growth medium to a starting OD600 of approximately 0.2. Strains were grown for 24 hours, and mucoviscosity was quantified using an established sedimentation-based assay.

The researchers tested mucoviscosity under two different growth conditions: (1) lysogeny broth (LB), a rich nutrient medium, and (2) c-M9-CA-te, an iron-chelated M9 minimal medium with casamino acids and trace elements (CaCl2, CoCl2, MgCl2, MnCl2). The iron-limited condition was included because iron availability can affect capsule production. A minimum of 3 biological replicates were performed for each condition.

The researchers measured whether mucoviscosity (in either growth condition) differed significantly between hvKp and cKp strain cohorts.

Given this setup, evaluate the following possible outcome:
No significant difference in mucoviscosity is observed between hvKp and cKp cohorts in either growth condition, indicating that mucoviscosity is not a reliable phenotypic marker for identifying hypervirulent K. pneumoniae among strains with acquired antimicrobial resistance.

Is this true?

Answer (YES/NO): NO